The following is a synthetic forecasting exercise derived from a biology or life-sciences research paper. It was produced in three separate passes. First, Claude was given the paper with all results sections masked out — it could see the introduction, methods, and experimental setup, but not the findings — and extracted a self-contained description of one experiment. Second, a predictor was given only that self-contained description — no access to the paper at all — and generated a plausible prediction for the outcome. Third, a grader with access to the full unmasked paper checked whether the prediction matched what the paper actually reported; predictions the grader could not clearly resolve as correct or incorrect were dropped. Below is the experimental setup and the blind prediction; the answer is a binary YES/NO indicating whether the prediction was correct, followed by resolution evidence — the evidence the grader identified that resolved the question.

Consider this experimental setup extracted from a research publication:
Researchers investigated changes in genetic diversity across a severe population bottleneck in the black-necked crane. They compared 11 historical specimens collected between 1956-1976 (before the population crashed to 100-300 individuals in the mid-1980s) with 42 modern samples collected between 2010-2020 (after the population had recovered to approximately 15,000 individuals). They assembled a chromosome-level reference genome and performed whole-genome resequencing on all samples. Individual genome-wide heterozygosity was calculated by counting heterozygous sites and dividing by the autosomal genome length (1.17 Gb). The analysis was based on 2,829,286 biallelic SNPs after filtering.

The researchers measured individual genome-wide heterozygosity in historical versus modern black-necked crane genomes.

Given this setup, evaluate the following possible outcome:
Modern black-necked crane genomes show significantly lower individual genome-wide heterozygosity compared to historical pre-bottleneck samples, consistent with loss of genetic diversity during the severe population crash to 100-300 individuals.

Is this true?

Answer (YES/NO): YES